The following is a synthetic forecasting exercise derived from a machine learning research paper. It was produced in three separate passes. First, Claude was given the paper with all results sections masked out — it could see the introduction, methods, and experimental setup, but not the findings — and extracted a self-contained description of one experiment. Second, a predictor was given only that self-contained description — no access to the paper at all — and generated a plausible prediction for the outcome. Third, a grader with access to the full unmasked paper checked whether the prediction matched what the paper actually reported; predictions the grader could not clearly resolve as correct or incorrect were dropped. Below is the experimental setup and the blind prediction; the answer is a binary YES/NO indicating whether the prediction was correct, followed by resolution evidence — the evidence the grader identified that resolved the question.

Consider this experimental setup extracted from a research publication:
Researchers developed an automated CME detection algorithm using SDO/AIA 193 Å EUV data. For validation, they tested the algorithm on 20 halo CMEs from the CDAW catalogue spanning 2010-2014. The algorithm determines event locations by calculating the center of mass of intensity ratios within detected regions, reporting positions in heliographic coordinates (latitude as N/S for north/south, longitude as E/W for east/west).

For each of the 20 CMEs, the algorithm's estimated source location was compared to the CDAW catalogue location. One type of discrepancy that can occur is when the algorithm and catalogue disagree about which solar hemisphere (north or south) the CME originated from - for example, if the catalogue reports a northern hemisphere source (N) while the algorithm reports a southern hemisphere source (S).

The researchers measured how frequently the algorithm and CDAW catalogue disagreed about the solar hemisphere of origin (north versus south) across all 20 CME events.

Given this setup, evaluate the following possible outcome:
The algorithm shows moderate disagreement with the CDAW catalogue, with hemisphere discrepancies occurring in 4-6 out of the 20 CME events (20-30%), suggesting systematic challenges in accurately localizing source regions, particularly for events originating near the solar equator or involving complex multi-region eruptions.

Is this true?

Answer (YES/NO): YES